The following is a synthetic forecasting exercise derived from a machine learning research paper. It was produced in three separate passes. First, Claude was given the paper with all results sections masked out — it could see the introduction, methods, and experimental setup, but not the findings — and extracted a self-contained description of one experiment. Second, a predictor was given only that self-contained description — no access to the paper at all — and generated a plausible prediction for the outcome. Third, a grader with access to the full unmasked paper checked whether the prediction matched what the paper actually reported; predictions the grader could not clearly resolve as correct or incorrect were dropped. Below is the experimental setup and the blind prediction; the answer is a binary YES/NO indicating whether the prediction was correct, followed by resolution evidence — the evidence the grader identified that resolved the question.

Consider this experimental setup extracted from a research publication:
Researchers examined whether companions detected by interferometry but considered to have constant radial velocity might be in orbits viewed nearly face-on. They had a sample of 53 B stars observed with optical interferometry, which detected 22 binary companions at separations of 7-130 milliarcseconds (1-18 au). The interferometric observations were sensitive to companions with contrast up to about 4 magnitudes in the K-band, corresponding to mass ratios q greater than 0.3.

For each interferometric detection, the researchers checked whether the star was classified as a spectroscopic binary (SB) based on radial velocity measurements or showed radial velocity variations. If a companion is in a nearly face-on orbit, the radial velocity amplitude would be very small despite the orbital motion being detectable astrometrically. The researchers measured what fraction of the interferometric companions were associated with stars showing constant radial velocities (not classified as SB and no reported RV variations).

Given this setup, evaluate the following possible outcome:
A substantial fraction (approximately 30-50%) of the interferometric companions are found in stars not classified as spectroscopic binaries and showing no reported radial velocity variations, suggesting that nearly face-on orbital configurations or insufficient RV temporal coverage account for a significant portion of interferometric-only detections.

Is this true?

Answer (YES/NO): NO